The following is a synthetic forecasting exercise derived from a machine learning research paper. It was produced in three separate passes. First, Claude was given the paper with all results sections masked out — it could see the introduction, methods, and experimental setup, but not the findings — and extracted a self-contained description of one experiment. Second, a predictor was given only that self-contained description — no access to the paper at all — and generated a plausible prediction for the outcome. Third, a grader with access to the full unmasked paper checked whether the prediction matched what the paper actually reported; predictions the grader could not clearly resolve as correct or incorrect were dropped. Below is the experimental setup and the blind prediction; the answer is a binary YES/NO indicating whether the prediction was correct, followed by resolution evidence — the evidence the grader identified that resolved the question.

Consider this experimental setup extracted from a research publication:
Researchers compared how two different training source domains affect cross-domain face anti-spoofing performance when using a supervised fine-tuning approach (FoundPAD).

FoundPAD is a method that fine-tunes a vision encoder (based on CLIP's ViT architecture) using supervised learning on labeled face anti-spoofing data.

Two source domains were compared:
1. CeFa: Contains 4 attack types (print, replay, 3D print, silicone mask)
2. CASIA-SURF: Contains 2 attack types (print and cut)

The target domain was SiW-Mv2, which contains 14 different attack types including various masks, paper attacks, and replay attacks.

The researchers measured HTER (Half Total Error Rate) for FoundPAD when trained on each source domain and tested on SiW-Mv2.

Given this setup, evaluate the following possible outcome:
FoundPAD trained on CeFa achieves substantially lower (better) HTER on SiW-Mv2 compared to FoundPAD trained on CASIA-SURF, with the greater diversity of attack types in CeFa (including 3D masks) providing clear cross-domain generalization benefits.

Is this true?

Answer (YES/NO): NO